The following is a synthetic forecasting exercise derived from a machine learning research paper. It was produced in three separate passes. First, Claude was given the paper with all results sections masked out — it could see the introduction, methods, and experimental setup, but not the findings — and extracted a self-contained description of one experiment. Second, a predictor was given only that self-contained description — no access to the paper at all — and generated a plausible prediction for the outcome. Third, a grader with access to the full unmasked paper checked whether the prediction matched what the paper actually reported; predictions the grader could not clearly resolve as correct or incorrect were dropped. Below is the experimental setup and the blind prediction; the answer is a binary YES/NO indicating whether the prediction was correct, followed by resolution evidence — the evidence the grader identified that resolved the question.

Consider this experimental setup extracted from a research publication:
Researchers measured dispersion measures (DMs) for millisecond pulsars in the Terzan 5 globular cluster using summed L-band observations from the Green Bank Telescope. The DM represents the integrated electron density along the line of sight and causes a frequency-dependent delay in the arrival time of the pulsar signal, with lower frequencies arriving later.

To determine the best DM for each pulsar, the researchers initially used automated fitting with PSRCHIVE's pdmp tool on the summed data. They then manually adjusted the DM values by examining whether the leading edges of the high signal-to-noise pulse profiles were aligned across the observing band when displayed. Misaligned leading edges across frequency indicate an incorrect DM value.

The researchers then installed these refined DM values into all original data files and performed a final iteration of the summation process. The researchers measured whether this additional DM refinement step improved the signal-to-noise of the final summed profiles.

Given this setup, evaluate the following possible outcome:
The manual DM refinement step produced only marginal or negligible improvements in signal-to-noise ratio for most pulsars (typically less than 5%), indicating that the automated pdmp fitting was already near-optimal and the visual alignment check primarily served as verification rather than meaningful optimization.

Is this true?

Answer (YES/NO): NO